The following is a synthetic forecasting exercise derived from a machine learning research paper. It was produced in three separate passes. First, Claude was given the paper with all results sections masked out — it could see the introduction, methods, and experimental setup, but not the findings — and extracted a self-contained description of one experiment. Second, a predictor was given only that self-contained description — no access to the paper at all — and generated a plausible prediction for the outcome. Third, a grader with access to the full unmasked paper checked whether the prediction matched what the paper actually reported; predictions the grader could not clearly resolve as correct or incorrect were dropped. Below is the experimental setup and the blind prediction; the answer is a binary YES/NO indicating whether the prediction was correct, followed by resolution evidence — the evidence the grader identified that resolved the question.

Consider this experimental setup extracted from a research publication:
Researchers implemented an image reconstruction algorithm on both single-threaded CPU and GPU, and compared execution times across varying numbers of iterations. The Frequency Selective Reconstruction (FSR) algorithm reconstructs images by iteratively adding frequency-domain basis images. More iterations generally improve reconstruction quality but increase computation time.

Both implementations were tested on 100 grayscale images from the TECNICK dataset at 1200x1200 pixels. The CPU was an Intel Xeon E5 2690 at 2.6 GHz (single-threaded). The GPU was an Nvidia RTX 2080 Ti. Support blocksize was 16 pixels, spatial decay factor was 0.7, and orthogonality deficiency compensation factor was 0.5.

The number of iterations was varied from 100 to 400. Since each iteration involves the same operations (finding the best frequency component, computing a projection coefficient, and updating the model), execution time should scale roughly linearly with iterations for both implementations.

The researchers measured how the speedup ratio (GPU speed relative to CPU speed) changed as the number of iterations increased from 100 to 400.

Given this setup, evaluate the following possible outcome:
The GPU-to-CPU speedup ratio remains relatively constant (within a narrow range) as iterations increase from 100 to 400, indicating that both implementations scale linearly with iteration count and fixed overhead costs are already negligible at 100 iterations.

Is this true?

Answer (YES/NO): YES